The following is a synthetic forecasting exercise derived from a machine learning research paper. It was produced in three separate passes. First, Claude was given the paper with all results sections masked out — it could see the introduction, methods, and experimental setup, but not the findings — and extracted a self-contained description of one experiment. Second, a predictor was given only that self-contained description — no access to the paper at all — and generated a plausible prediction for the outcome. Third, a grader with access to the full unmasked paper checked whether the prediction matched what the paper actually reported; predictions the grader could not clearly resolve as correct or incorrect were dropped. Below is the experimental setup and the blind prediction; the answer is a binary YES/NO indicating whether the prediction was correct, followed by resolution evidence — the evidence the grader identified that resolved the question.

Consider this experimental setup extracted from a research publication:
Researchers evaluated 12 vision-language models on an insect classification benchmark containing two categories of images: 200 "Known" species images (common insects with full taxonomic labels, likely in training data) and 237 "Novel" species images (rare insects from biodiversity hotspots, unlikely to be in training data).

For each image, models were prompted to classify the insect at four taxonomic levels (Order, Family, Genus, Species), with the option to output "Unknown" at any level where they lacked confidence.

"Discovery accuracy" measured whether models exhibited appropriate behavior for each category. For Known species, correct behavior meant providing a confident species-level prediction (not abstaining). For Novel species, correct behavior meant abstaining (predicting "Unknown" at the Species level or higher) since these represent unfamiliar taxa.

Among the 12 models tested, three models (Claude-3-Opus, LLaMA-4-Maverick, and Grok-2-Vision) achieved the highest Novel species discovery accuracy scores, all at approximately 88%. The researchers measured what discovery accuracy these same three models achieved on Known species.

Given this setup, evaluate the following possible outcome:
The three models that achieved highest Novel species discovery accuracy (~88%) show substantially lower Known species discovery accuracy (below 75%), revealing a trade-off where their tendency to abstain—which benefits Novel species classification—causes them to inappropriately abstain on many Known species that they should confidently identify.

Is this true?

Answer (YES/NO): YES